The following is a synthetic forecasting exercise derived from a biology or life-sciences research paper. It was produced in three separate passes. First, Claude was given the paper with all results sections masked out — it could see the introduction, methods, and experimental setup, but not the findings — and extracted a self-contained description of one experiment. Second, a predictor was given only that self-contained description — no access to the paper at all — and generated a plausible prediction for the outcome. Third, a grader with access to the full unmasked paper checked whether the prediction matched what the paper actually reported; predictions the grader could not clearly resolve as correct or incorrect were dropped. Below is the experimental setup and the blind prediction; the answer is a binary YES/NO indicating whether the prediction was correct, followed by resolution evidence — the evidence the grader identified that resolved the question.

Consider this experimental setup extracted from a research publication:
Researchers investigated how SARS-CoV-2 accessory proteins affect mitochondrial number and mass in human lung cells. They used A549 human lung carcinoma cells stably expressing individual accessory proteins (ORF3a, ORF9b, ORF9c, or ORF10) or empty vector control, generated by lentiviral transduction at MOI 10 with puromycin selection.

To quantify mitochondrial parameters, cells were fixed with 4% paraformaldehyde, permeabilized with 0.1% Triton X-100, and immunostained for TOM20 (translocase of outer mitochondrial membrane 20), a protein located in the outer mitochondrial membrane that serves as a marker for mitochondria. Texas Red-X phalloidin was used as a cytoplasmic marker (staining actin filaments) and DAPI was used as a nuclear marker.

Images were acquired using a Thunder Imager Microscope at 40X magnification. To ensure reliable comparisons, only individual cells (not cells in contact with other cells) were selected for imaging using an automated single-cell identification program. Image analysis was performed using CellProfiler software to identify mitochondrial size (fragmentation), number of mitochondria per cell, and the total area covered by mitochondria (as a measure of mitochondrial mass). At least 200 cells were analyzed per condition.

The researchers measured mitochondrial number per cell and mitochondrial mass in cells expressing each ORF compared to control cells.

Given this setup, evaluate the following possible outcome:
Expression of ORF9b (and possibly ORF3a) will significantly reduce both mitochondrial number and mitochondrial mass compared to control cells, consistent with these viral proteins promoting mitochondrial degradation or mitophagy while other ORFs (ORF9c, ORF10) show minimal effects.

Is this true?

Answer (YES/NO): NO